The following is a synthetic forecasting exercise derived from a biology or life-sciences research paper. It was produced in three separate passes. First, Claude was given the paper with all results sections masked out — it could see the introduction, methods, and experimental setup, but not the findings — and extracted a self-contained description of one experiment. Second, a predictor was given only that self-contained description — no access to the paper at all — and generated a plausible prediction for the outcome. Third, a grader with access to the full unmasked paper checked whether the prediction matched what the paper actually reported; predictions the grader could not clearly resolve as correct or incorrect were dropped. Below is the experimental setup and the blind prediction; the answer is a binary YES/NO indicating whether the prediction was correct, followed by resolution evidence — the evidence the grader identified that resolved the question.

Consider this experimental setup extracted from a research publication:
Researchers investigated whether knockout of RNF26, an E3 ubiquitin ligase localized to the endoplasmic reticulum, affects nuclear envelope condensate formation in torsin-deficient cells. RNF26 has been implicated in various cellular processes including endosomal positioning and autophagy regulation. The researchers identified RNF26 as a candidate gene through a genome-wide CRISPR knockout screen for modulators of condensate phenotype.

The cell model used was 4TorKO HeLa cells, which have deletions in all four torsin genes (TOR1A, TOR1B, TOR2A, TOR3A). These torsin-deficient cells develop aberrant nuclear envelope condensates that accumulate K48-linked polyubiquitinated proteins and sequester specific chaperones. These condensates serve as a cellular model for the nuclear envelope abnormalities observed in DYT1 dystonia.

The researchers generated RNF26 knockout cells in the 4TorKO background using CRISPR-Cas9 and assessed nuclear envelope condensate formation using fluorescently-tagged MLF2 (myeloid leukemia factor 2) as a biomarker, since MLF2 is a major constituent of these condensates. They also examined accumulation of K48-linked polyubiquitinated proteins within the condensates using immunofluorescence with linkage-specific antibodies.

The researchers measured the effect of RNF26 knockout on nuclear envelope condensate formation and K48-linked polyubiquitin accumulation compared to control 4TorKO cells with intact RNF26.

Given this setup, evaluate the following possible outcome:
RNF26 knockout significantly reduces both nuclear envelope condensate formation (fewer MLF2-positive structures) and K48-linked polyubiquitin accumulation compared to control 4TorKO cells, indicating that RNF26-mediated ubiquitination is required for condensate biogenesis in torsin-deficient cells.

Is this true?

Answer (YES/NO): NO